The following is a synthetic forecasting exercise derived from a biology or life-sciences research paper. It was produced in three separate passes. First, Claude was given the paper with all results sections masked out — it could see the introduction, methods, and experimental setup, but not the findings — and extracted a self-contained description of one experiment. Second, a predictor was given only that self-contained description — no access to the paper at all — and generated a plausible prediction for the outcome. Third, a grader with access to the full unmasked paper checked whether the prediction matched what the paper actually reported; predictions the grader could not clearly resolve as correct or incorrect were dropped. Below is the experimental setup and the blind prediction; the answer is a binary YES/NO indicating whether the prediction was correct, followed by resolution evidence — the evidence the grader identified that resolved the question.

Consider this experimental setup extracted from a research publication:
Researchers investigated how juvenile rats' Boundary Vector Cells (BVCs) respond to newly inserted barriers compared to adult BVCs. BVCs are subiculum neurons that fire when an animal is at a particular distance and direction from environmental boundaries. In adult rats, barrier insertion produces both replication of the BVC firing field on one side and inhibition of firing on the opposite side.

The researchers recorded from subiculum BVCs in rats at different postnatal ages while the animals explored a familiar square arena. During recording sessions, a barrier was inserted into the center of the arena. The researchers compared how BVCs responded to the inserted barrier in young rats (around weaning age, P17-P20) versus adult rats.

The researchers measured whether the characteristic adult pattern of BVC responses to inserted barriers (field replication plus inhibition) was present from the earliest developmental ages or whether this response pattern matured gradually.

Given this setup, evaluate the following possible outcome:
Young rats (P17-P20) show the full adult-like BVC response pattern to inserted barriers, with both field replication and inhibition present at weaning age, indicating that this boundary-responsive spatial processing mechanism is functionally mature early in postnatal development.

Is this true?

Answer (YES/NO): NO